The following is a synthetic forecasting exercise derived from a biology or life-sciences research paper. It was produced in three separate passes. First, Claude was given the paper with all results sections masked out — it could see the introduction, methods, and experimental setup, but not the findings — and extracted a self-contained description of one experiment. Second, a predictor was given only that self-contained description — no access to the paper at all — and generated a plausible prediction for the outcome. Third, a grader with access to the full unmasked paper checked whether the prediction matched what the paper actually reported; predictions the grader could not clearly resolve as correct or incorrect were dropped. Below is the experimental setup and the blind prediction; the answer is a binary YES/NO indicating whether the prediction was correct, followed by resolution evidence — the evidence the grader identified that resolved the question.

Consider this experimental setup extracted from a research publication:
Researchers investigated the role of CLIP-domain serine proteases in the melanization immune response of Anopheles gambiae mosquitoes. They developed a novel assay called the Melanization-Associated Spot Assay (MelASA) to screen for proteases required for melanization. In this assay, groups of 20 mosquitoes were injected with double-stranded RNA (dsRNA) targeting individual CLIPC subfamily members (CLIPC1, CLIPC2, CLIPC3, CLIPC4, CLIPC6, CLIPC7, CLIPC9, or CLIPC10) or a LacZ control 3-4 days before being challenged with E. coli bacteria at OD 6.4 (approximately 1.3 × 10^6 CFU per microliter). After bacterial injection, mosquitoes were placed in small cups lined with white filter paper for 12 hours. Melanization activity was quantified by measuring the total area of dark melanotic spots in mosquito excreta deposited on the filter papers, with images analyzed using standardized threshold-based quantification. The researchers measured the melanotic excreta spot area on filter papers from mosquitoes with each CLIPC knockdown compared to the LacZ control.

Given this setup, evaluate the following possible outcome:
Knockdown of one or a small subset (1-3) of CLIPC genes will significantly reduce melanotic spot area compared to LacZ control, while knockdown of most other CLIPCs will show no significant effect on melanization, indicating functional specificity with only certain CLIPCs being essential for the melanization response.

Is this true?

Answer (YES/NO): YES